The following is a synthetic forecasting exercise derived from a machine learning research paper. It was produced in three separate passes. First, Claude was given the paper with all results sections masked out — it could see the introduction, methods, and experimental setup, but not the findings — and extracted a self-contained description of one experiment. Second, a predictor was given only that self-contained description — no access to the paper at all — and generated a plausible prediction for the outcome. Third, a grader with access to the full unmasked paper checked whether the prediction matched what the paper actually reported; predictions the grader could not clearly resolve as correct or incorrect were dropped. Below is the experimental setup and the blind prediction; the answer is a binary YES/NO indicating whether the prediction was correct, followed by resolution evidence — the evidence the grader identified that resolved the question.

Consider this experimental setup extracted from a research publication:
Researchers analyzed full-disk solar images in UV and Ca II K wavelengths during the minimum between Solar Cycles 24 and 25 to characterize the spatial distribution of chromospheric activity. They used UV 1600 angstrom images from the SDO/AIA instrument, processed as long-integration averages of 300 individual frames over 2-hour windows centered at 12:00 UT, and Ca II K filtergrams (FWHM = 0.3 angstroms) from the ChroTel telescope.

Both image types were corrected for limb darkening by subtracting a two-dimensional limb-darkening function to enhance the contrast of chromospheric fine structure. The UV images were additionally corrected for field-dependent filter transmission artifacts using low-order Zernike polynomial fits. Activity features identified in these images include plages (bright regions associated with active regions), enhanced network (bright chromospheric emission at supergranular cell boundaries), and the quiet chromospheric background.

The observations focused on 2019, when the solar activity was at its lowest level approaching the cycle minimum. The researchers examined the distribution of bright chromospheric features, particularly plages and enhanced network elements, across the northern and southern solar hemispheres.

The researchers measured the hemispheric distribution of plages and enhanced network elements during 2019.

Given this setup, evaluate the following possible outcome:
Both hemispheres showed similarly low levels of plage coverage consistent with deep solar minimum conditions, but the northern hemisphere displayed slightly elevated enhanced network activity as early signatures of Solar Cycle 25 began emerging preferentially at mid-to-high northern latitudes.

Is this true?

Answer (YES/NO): NO